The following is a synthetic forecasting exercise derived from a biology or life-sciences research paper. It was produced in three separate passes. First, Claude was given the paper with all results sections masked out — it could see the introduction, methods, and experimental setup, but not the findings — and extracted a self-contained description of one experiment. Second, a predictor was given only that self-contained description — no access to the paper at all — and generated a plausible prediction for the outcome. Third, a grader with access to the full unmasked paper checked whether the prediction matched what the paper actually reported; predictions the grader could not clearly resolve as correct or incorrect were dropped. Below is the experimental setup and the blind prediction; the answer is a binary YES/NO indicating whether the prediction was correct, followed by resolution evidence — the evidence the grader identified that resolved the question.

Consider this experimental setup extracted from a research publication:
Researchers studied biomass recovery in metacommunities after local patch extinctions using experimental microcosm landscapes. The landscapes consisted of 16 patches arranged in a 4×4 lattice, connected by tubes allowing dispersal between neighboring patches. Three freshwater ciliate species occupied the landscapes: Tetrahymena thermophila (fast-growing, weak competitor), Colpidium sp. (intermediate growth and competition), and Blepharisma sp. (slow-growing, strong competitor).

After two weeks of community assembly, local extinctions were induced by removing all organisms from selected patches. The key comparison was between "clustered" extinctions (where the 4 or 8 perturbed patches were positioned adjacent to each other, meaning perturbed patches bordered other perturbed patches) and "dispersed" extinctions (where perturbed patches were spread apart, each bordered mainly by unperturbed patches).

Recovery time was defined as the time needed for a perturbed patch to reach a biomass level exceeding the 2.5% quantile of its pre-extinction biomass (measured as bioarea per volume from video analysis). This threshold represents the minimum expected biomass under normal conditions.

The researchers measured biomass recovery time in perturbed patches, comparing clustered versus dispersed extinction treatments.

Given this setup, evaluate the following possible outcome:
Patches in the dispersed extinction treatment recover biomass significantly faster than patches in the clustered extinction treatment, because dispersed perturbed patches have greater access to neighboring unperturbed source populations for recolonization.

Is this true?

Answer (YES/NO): YES